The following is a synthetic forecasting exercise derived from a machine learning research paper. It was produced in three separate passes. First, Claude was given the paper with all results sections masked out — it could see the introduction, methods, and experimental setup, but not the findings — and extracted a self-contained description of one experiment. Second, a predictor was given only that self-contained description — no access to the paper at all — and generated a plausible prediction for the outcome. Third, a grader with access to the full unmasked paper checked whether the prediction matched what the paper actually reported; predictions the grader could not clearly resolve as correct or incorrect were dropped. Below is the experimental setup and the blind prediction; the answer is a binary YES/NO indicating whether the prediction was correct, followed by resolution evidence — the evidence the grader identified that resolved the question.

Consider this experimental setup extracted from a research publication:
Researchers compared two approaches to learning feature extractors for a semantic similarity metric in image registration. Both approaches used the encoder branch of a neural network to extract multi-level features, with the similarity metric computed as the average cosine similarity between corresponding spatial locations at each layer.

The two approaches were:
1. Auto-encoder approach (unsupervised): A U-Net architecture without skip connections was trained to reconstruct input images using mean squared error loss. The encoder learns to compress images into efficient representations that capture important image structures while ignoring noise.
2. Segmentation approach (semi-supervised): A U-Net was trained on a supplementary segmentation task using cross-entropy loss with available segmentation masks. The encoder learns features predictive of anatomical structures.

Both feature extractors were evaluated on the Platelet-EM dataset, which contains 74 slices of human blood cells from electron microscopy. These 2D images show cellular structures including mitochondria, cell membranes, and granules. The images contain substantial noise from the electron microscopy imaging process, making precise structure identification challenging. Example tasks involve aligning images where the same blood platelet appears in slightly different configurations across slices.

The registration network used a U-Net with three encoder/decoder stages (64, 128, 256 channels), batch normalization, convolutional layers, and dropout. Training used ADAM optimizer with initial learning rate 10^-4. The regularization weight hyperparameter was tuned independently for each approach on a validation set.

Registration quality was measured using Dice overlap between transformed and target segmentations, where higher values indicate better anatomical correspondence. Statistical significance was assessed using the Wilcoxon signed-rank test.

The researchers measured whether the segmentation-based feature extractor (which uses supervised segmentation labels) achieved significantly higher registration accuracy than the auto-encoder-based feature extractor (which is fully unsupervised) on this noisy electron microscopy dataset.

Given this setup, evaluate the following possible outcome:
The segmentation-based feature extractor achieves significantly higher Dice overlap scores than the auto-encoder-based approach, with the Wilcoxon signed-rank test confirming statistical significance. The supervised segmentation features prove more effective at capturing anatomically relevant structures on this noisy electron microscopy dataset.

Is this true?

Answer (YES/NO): NO